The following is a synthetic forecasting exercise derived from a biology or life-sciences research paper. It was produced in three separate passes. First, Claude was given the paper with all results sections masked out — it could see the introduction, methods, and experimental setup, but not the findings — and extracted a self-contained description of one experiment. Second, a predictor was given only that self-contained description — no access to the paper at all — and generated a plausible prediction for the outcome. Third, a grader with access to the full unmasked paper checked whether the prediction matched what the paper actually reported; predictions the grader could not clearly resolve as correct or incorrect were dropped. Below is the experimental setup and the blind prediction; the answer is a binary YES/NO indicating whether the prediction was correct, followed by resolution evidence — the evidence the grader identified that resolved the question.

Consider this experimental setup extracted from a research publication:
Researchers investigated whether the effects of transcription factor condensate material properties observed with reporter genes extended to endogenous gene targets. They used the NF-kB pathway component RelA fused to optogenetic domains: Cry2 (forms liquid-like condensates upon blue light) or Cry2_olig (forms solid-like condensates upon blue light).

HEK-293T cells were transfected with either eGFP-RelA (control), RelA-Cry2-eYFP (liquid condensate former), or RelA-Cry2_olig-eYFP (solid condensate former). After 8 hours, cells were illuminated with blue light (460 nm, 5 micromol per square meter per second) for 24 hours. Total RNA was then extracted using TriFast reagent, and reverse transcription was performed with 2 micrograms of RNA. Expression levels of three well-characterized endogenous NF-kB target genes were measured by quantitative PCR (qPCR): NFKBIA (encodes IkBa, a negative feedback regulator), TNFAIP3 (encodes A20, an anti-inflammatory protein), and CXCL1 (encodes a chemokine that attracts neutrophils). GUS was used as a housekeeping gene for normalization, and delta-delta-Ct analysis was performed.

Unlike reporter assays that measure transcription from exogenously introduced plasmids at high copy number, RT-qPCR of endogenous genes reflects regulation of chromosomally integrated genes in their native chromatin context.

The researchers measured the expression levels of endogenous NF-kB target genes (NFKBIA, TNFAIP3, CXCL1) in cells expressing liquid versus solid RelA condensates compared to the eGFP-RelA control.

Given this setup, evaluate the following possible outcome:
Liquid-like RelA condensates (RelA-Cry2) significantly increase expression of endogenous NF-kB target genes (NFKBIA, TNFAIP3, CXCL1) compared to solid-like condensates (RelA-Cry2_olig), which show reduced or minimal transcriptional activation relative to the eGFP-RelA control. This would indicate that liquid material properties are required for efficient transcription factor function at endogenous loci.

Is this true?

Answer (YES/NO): NO